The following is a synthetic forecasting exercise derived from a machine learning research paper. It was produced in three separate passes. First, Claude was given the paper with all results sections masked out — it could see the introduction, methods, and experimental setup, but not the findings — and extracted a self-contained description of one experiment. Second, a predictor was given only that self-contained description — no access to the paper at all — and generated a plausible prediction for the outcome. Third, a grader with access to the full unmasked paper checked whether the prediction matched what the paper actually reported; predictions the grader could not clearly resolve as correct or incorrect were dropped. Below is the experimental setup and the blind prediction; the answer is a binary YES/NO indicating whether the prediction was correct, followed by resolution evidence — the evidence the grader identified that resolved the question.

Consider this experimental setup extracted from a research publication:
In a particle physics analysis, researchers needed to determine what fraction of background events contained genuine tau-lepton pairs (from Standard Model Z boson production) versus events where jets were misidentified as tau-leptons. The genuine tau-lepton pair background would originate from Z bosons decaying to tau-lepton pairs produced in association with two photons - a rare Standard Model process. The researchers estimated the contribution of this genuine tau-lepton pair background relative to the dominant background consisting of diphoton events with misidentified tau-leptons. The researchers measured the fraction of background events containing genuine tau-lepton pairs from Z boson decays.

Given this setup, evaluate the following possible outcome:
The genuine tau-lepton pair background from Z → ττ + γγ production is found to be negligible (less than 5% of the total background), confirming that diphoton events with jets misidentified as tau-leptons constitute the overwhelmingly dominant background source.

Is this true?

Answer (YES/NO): YES